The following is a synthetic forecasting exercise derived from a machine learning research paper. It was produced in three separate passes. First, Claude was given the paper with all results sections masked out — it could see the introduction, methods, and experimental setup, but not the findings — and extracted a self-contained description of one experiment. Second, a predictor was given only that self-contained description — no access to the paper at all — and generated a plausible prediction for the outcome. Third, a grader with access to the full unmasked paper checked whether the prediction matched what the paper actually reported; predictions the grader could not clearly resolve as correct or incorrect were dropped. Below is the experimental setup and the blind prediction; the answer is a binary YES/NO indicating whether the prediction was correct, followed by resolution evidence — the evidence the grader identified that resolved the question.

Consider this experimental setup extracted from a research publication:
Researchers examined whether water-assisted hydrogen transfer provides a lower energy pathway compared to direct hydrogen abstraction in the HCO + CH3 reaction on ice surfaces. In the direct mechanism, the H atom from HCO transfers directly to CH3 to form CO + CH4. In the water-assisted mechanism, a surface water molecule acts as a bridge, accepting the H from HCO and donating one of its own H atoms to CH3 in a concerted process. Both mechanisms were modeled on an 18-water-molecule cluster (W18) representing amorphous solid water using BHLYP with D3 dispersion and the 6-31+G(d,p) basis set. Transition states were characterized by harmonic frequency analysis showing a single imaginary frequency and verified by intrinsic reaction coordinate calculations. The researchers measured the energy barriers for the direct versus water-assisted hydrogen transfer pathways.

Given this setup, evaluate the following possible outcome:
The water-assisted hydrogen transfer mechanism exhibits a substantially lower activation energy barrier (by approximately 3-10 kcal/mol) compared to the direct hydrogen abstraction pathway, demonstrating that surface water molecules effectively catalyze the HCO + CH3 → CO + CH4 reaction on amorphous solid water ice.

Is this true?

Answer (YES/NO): NO